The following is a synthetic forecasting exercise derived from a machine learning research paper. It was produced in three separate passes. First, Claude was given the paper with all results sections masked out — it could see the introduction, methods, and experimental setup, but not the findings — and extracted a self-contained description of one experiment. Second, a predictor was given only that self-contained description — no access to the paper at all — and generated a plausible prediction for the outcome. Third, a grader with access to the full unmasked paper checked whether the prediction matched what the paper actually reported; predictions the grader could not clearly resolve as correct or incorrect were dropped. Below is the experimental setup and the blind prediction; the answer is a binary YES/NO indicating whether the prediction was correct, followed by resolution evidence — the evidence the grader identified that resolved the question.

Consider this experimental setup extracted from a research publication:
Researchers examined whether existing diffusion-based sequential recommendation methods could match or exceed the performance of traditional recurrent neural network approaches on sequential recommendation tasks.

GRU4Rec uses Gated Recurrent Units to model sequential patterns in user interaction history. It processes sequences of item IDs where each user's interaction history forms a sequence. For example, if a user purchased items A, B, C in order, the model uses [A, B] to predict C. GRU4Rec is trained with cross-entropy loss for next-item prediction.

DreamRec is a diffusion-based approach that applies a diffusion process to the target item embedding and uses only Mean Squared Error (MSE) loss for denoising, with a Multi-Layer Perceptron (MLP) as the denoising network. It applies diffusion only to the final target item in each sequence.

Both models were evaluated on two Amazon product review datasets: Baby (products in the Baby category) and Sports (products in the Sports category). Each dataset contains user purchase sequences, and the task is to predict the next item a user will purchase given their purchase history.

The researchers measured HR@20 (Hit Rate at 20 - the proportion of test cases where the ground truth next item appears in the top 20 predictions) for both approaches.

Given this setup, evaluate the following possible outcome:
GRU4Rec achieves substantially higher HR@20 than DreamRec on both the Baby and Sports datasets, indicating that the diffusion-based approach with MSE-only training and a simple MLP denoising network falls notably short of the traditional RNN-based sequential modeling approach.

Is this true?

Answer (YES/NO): YES